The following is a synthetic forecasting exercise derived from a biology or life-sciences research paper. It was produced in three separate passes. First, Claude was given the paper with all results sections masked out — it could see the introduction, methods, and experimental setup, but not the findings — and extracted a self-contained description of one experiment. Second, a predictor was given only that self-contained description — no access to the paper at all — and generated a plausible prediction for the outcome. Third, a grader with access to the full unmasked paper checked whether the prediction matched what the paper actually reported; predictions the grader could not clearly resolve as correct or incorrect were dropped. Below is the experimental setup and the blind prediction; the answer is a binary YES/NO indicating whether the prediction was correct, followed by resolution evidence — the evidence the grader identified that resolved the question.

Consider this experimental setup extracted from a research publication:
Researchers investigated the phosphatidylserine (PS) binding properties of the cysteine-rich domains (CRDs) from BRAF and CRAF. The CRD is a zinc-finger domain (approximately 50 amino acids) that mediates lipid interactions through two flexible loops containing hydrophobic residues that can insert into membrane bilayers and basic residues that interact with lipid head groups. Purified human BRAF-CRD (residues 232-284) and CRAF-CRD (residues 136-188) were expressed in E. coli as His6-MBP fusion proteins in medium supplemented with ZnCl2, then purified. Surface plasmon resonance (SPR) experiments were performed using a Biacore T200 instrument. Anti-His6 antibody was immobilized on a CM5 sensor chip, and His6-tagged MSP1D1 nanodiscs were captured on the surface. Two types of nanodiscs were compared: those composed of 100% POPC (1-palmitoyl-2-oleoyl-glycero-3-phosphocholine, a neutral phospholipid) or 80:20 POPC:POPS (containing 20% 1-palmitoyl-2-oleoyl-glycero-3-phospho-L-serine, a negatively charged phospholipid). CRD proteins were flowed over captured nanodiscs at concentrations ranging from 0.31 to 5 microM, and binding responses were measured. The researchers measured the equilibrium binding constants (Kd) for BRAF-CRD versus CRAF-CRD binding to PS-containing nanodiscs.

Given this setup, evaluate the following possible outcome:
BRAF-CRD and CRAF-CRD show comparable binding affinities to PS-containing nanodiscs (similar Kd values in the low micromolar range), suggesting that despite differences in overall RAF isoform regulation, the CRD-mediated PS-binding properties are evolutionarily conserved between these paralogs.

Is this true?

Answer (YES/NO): NO